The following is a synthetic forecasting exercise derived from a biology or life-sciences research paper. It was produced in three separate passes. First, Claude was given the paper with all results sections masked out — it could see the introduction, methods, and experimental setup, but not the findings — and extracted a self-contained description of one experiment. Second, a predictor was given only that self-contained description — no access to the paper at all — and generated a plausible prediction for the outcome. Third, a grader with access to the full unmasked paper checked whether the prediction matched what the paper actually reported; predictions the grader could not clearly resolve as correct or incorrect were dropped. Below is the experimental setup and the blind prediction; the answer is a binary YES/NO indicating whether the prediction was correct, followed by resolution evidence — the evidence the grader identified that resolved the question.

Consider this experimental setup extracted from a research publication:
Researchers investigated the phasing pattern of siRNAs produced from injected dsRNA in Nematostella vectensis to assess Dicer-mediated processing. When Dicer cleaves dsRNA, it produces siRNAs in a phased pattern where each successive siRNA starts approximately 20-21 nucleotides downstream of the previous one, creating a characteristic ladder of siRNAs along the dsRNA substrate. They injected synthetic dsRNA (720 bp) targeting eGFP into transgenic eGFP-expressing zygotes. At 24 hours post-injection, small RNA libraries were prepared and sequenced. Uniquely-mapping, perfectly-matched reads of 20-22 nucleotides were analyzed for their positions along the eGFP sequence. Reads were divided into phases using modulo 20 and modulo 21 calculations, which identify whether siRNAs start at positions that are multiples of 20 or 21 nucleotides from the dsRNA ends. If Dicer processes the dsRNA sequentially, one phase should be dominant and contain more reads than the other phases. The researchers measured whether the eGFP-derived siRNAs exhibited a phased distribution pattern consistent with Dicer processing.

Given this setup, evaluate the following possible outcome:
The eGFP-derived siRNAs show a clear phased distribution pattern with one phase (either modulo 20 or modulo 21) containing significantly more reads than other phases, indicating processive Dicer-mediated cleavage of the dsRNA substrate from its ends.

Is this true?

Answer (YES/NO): NO